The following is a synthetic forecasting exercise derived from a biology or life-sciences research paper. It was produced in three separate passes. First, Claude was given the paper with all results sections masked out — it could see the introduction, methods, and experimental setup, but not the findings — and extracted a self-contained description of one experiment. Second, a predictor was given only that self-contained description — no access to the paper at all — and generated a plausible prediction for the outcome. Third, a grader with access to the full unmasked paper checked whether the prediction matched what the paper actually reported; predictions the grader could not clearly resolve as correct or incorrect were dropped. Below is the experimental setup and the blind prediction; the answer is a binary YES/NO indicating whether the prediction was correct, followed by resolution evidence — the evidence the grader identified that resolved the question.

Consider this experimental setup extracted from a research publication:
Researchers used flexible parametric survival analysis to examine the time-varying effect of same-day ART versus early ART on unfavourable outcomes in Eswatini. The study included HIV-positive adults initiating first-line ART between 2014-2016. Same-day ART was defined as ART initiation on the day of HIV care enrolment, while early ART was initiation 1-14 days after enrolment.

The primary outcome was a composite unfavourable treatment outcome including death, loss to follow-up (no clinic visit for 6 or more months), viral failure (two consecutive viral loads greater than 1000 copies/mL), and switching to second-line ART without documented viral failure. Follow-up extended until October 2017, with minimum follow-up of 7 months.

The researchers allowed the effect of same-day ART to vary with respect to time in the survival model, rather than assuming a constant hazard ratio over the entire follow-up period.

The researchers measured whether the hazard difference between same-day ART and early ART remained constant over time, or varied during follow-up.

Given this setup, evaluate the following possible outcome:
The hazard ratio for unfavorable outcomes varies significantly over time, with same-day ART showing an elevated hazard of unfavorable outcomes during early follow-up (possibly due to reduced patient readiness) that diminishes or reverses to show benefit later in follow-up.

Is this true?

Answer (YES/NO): YES